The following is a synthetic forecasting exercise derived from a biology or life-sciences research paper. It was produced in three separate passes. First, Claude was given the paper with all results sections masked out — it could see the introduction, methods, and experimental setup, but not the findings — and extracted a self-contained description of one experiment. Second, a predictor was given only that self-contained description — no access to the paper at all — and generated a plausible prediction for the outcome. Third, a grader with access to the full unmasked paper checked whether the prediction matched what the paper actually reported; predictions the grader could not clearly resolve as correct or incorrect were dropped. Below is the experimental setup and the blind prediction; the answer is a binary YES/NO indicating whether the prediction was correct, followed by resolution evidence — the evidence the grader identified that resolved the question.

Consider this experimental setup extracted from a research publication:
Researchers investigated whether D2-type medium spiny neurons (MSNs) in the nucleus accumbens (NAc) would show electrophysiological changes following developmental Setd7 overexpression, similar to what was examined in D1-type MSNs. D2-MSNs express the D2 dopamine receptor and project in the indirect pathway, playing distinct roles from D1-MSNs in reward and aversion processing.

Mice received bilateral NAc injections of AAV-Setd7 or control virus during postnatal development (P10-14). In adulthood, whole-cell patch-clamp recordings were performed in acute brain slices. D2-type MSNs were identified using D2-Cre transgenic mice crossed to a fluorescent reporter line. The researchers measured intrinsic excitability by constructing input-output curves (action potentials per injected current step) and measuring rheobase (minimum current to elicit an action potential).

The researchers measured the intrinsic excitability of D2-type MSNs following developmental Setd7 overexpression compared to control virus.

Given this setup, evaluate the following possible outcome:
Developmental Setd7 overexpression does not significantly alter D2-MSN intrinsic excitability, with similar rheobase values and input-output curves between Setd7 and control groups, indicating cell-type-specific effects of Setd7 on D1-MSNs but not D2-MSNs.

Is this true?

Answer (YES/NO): NO